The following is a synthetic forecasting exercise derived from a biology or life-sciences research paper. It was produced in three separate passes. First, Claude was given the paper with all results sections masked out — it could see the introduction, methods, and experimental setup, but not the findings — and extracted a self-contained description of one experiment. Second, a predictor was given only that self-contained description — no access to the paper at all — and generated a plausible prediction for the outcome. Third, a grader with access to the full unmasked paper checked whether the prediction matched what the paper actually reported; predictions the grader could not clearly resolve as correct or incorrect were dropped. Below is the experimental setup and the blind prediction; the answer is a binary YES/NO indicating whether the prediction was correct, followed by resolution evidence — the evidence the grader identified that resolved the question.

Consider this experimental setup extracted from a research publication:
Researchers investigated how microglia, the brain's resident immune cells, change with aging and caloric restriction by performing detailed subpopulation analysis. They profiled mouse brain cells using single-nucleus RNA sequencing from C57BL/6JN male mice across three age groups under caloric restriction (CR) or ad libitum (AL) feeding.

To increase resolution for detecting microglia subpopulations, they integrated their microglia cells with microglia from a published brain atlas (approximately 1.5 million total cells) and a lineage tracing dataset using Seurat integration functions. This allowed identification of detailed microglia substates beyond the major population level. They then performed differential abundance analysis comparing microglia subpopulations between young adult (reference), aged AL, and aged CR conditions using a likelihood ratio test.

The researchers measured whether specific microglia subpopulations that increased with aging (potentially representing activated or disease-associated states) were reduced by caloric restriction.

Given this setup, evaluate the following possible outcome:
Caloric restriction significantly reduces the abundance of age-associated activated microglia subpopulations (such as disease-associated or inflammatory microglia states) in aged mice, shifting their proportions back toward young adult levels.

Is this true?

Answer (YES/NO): YES